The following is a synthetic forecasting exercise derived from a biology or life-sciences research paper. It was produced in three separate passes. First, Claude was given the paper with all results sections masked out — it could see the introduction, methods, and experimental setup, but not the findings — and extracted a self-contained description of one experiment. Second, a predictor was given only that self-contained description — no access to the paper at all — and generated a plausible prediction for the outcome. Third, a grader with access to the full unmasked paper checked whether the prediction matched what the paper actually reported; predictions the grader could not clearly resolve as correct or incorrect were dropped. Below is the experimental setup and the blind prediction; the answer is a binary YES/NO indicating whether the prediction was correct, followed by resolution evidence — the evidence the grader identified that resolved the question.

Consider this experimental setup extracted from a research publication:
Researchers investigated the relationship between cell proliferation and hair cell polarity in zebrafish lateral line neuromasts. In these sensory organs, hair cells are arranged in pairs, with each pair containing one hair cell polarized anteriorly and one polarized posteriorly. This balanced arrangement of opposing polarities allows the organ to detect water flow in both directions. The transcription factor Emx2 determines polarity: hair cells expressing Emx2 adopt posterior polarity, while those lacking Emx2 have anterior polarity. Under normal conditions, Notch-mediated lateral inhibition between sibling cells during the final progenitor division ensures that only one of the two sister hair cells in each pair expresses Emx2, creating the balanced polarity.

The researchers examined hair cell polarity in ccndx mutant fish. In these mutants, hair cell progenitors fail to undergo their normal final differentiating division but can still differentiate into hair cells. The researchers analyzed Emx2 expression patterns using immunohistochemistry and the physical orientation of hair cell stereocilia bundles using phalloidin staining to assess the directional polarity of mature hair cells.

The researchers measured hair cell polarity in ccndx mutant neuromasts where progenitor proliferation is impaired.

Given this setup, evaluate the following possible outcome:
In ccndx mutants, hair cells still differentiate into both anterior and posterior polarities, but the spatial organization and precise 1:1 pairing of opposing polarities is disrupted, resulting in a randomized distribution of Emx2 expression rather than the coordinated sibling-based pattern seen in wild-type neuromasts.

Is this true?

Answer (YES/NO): NO